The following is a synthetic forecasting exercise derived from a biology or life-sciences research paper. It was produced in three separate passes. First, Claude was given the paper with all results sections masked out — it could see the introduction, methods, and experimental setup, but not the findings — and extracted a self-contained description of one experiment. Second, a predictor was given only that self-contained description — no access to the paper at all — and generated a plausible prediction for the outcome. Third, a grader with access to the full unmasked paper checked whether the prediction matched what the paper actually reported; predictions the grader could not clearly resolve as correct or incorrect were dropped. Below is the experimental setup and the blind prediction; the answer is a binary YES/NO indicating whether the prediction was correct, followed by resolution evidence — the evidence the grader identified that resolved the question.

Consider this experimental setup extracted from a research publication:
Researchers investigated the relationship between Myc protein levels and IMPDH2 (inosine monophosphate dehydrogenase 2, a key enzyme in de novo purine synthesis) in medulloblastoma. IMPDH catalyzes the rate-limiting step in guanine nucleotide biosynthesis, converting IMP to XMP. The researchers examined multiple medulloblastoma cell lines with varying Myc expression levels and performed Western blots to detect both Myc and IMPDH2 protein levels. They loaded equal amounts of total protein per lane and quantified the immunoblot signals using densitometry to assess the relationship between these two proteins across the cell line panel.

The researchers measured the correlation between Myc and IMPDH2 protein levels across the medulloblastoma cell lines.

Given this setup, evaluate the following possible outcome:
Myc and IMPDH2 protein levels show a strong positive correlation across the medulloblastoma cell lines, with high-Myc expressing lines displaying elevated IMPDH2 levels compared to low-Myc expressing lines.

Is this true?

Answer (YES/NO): YES